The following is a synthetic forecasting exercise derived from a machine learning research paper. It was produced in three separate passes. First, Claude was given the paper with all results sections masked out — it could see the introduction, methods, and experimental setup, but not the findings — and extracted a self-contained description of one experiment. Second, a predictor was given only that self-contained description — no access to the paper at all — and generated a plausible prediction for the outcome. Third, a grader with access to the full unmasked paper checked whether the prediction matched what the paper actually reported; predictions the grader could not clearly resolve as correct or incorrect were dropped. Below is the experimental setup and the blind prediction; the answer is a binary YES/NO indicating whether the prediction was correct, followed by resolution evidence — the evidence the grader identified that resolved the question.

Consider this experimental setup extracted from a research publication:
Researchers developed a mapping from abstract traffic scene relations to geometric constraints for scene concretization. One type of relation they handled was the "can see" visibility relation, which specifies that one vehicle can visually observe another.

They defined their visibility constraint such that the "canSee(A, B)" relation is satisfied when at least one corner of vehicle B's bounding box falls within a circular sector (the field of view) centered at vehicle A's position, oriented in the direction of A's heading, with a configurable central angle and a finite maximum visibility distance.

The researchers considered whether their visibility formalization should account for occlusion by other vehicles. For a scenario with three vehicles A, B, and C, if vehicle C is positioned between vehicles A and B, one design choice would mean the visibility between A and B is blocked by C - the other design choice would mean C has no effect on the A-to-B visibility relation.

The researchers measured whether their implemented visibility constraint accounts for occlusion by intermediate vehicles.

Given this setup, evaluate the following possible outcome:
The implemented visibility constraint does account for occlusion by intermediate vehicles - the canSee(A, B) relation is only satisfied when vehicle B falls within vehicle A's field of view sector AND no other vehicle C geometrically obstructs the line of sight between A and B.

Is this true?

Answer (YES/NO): NO